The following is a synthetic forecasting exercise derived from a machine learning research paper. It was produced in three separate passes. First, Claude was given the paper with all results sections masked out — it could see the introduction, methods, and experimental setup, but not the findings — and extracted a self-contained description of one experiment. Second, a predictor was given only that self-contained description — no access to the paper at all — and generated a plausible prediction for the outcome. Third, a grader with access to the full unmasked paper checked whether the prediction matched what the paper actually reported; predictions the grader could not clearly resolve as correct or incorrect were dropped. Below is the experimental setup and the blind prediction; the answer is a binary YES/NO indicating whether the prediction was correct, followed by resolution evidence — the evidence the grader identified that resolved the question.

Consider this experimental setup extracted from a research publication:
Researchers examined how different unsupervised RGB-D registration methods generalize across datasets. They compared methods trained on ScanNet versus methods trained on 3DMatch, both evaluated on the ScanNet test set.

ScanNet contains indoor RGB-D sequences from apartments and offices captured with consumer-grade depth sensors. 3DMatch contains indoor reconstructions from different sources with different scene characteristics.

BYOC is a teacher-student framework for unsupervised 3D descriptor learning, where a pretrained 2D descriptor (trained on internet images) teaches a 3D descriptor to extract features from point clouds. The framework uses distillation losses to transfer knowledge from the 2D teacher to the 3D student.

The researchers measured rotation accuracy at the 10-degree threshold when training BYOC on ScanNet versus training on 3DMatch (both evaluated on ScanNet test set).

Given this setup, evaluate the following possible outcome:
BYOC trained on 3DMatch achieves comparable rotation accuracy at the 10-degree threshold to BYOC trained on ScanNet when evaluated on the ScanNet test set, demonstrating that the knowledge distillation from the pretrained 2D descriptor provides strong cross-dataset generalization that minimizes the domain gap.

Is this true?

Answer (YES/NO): NO